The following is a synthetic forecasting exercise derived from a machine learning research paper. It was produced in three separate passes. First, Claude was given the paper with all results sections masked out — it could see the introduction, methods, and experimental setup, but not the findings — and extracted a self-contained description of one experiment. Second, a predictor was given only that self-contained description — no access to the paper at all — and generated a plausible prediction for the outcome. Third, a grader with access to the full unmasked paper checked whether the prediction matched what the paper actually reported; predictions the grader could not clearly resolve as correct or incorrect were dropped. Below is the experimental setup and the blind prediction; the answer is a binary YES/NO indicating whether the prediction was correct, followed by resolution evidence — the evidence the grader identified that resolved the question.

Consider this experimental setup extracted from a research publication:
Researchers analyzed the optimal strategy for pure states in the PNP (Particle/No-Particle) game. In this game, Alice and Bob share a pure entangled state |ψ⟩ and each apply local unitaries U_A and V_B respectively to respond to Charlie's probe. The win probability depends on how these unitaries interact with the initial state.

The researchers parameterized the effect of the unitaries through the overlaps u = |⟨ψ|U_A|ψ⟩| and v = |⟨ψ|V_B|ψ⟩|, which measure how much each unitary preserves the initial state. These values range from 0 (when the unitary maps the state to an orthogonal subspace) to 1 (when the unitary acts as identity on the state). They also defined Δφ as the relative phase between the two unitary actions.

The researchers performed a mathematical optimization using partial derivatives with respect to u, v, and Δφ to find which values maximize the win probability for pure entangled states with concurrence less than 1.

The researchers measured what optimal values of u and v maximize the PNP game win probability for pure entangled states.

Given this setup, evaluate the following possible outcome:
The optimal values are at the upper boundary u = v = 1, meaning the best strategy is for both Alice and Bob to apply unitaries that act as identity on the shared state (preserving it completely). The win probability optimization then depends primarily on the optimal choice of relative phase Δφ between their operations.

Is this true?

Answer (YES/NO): NO